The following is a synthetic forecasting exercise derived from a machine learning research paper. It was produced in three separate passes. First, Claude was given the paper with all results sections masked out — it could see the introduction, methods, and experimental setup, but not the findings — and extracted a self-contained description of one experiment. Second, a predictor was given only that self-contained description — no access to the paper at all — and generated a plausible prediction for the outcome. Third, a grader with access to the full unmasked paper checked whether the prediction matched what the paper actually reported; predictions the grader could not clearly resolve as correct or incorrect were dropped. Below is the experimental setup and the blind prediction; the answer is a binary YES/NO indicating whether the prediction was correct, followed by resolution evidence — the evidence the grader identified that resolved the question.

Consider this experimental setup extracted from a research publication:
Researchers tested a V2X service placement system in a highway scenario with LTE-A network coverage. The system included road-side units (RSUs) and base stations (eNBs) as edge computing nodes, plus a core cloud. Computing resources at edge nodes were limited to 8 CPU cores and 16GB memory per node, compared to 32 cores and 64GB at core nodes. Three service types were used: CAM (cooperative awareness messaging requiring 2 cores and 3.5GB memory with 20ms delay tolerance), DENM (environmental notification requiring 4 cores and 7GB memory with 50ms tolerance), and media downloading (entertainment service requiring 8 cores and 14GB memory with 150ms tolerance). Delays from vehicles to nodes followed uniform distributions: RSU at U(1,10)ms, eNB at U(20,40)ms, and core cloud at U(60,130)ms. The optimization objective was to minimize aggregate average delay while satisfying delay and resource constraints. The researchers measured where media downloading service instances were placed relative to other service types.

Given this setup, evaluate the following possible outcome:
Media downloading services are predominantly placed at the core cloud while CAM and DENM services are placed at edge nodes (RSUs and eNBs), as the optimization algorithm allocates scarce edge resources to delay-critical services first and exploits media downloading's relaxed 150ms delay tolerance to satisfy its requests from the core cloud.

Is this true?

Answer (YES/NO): NO